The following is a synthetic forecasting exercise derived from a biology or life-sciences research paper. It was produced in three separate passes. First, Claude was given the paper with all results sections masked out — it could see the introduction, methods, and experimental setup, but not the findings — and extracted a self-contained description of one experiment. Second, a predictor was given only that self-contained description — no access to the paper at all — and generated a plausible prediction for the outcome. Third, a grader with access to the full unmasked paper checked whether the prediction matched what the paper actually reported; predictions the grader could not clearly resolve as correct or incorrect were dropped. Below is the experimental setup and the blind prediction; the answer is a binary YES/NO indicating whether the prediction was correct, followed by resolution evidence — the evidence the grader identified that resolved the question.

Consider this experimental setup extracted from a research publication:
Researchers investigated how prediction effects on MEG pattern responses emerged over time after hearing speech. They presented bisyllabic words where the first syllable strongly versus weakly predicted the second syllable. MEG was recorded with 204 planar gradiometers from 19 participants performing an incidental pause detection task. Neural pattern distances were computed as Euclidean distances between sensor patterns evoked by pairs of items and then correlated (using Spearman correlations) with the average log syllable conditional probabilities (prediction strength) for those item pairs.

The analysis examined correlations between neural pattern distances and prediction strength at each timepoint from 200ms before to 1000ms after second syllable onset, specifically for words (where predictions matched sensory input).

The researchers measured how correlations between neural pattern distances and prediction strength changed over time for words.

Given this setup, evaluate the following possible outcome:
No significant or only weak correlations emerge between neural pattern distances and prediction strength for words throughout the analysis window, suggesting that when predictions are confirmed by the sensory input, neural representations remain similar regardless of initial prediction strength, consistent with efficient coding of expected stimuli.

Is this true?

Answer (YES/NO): YES